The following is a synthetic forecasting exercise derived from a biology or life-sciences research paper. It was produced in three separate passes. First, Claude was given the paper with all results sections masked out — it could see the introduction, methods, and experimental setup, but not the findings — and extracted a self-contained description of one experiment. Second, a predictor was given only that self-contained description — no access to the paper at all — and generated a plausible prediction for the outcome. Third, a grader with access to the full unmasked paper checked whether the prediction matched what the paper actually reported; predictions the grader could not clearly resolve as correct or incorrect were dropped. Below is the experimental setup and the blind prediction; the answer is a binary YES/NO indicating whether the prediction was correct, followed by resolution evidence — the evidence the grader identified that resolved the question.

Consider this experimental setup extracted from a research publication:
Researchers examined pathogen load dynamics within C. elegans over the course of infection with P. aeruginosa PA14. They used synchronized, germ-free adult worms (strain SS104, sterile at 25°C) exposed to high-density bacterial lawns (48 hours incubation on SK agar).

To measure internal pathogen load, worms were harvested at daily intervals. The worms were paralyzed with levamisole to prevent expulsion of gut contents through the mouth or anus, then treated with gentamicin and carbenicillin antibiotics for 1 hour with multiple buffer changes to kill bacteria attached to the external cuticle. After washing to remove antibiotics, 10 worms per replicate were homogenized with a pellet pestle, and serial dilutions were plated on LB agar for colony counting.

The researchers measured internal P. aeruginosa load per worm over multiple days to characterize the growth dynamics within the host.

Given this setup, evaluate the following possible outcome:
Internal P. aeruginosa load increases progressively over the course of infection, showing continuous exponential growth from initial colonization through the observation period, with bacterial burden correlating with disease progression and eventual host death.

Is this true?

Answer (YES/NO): NO